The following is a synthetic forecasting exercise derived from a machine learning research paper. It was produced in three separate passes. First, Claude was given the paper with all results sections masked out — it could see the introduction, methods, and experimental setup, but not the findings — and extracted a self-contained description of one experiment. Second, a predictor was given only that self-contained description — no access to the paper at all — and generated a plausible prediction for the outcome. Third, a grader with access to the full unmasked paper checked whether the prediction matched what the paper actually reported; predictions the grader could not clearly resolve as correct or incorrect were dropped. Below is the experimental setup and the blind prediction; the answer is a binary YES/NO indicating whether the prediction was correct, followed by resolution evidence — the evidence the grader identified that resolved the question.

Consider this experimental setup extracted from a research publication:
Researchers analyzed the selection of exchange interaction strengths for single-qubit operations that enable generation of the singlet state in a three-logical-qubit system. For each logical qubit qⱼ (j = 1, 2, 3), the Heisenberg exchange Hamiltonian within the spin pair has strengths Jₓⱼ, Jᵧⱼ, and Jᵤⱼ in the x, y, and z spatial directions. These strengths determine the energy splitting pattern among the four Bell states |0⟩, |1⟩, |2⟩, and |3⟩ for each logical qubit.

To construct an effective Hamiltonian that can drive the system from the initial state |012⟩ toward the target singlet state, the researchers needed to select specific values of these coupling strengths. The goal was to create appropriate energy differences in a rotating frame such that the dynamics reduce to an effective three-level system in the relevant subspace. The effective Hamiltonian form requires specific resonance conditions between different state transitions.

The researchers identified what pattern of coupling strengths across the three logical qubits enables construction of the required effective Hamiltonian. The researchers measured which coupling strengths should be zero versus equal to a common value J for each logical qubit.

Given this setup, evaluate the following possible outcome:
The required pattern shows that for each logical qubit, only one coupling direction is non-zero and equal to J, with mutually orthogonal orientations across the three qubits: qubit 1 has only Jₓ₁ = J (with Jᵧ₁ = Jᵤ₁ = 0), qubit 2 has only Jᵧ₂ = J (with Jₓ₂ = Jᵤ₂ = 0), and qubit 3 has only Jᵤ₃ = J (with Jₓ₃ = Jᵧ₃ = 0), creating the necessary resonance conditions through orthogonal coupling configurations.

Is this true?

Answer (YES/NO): NO